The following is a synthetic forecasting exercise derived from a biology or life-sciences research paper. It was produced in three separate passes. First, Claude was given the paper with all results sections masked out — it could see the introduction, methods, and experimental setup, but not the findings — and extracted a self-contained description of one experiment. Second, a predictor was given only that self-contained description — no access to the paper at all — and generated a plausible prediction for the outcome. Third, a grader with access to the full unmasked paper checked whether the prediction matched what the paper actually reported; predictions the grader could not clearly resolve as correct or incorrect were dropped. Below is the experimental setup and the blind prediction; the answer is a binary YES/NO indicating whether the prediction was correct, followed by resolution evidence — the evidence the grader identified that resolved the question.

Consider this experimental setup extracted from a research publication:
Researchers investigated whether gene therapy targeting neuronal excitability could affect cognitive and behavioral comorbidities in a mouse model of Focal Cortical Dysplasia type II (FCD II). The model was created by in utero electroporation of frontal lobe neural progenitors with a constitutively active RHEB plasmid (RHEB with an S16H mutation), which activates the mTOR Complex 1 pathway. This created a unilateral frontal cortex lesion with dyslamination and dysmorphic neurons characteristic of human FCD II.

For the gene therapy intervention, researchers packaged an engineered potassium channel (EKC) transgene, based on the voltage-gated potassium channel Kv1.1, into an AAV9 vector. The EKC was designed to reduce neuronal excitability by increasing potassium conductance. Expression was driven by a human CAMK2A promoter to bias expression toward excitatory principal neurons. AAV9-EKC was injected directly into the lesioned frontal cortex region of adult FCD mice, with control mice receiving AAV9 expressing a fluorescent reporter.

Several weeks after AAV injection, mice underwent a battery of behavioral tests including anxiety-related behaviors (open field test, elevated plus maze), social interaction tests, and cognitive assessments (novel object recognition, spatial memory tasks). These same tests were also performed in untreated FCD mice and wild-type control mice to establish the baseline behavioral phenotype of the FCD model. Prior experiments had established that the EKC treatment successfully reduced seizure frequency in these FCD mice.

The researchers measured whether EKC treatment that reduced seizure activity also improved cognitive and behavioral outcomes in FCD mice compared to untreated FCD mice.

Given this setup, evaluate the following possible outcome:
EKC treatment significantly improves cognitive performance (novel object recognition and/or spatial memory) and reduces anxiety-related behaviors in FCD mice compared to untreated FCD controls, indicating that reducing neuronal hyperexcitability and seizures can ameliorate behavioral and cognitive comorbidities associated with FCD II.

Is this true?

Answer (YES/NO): NO